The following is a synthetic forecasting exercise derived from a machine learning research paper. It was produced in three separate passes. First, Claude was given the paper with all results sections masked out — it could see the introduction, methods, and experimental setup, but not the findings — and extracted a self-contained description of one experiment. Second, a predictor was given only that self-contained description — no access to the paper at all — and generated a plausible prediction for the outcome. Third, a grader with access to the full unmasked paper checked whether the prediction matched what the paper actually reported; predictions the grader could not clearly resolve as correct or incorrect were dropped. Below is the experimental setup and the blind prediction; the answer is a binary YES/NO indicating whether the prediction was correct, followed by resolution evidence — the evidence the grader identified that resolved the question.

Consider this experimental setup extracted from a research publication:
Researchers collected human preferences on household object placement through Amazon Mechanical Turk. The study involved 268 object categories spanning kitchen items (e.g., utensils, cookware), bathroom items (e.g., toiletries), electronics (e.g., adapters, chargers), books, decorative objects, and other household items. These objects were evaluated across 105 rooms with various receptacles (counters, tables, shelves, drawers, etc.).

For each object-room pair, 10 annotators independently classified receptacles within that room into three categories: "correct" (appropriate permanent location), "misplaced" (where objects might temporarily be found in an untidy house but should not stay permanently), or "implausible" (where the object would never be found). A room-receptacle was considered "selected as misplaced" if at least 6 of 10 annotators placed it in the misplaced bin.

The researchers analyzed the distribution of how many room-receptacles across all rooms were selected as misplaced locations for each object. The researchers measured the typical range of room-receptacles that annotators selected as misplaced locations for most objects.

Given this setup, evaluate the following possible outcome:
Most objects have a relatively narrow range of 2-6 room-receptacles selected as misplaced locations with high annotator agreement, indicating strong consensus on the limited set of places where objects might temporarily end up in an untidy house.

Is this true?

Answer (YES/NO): NO